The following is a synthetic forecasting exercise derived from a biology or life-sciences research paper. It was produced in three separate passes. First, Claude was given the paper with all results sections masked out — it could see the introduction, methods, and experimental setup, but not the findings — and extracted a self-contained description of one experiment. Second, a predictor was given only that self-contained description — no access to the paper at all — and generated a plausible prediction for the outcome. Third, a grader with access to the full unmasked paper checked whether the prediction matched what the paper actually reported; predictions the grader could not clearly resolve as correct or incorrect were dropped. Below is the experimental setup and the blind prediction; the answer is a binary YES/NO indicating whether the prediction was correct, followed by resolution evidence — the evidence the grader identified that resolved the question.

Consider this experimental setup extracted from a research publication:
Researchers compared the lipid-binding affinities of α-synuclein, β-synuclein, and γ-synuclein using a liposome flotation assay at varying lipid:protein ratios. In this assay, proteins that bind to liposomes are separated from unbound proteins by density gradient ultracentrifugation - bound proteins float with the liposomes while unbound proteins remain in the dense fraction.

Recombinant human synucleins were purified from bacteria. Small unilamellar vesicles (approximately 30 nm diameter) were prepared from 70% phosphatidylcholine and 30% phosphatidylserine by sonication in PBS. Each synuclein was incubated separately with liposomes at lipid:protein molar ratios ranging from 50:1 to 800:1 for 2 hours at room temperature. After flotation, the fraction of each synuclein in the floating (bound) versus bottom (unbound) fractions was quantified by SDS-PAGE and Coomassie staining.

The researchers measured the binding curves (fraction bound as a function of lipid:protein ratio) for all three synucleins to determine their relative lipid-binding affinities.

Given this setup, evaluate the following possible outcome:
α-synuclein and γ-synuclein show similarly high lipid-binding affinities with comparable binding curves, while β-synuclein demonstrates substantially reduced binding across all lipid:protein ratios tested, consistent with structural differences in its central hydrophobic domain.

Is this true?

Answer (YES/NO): NO